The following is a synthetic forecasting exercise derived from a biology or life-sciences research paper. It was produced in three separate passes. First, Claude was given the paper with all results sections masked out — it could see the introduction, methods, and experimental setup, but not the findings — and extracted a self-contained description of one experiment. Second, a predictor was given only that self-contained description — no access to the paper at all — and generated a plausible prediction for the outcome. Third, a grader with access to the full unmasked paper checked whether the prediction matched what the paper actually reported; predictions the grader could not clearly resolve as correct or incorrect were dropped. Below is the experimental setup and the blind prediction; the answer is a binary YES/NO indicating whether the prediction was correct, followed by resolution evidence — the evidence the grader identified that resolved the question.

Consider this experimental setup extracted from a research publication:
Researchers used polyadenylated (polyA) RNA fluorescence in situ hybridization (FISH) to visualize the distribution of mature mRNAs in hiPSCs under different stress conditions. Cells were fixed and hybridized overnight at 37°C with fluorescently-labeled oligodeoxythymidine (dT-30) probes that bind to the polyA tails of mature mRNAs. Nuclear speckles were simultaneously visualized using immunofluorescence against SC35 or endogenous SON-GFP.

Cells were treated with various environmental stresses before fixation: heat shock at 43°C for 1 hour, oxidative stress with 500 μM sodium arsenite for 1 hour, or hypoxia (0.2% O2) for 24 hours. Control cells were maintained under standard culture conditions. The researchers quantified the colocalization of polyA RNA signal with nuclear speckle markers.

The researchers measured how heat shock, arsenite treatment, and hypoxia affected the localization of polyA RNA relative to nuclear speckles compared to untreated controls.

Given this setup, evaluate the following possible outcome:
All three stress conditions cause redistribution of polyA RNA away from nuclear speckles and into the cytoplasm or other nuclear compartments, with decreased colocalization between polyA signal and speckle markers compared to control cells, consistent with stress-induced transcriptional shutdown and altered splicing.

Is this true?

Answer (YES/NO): NO